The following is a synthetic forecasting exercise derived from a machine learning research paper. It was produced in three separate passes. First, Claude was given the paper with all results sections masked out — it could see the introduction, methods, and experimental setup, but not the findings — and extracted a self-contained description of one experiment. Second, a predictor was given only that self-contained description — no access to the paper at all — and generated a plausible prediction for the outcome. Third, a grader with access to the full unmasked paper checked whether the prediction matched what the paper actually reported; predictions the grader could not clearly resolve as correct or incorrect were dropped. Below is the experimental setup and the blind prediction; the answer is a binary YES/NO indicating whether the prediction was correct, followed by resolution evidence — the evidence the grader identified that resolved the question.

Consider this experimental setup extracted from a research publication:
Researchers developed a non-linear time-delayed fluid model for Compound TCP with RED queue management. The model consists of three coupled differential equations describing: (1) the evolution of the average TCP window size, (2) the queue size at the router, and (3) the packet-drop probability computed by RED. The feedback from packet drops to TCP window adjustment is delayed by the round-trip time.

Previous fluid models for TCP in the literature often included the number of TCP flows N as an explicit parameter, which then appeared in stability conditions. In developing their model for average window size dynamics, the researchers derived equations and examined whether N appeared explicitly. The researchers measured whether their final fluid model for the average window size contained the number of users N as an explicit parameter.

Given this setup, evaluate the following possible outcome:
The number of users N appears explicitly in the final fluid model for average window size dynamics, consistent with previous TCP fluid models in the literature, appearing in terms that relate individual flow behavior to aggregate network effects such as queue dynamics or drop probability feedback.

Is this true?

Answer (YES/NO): NO